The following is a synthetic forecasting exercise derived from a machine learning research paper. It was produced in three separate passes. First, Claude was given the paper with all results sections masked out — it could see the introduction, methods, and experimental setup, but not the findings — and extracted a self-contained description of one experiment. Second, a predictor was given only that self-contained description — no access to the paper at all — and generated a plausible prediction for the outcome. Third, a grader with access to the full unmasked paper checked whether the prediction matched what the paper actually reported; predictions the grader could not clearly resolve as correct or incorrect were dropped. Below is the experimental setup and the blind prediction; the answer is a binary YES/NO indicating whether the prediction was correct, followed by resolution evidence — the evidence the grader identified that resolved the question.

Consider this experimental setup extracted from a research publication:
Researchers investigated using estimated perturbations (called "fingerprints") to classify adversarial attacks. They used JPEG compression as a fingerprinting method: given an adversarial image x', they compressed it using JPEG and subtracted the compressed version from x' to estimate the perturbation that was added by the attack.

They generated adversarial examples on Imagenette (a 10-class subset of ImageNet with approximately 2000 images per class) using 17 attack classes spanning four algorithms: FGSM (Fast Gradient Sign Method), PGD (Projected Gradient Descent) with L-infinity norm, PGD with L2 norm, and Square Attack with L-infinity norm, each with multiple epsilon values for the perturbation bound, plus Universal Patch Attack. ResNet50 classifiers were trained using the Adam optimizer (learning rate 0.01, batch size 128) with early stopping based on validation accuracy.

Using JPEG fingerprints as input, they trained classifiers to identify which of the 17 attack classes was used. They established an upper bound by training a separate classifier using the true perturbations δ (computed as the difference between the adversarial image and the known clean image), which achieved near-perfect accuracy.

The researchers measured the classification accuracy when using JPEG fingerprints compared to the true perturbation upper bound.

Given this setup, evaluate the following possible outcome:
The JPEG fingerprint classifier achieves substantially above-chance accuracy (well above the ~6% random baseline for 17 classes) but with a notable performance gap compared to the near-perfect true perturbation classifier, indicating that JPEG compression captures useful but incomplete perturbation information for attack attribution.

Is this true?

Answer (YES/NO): YES